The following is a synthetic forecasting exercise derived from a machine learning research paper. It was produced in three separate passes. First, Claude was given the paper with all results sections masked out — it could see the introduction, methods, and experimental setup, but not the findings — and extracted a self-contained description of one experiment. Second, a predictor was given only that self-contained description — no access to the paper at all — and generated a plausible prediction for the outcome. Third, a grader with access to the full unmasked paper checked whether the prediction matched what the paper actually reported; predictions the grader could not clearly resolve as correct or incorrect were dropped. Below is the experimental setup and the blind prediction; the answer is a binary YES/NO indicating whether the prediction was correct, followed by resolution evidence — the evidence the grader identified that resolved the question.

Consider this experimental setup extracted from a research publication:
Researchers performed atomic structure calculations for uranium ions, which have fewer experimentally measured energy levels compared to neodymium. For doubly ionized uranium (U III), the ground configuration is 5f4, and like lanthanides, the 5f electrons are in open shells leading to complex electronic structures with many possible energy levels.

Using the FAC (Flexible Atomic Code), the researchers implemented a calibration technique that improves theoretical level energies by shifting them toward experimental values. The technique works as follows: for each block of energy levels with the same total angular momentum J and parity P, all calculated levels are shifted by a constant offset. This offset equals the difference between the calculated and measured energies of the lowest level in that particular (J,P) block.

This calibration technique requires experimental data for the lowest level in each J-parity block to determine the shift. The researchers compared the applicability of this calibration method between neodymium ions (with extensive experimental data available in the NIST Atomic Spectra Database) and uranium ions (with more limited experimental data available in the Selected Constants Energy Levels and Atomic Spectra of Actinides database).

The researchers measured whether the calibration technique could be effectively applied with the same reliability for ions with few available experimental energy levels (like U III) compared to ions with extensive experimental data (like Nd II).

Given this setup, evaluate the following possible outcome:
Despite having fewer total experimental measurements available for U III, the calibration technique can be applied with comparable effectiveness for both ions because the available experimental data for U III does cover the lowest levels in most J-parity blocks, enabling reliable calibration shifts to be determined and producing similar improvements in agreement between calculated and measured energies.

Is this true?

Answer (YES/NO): NO